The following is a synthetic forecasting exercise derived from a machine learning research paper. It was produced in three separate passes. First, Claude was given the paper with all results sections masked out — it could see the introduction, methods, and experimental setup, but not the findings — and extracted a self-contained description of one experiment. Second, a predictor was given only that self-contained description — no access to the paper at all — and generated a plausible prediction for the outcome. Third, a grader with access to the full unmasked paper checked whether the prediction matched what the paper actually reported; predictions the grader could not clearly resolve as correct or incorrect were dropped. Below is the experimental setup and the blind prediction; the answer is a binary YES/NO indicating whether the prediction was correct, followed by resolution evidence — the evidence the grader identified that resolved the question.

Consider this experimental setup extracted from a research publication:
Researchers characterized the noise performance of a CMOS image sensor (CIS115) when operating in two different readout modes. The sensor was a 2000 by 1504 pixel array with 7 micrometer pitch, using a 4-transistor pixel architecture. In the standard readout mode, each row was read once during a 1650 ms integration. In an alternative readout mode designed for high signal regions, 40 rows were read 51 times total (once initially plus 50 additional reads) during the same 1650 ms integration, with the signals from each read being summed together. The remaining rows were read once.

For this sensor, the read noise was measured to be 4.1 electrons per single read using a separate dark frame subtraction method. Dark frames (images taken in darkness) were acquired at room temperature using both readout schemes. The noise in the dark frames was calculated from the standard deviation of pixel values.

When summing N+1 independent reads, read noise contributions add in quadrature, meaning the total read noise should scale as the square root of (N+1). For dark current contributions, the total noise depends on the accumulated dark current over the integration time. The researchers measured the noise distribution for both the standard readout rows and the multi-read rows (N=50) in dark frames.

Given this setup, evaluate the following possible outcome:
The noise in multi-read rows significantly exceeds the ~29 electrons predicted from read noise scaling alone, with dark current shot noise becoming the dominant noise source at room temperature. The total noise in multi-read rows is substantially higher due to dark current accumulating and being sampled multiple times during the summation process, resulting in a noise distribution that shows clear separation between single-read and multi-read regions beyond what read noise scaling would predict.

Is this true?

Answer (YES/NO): NO